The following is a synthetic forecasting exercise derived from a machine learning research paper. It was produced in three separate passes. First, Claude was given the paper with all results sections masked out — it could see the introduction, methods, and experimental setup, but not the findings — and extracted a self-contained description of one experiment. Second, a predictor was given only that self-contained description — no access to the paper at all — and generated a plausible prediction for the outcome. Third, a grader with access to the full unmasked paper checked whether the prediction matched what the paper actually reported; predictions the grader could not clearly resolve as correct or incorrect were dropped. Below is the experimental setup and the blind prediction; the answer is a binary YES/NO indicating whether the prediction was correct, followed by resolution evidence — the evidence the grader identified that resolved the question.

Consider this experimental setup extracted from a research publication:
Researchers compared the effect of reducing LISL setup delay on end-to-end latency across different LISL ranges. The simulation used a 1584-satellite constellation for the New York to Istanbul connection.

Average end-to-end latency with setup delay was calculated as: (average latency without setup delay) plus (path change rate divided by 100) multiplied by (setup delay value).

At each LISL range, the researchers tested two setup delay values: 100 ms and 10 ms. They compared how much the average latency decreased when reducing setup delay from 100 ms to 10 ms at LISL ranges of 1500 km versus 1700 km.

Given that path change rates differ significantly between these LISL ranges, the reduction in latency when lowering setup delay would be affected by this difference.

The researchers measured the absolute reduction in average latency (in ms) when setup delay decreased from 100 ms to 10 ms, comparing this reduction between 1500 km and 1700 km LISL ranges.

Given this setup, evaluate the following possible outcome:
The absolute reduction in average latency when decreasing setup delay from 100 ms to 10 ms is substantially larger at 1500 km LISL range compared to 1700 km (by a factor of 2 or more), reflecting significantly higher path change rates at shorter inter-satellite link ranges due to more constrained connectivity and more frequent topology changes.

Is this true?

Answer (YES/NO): YES